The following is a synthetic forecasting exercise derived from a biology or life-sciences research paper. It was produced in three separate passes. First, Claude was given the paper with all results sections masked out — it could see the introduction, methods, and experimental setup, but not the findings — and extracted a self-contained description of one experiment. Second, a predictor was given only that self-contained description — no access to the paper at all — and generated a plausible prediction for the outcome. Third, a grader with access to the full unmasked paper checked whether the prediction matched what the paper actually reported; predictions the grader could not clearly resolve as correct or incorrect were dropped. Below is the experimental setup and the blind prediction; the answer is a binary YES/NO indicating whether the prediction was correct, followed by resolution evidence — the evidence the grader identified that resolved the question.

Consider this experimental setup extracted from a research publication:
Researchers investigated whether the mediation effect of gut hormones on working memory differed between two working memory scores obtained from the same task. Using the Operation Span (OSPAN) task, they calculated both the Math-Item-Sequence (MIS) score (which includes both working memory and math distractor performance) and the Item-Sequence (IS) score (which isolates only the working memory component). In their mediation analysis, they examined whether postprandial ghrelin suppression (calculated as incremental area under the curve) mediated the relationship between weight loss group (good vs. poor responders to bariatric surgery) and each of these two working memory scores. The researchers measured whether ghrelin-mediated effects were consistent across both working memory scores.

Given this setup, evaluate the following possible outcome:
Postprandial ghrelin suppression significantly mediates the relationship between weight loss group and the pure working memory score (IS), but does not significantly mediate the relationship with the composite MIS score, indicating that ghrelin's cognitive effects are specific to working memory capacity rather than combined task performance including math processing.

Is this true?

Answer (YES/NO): YES